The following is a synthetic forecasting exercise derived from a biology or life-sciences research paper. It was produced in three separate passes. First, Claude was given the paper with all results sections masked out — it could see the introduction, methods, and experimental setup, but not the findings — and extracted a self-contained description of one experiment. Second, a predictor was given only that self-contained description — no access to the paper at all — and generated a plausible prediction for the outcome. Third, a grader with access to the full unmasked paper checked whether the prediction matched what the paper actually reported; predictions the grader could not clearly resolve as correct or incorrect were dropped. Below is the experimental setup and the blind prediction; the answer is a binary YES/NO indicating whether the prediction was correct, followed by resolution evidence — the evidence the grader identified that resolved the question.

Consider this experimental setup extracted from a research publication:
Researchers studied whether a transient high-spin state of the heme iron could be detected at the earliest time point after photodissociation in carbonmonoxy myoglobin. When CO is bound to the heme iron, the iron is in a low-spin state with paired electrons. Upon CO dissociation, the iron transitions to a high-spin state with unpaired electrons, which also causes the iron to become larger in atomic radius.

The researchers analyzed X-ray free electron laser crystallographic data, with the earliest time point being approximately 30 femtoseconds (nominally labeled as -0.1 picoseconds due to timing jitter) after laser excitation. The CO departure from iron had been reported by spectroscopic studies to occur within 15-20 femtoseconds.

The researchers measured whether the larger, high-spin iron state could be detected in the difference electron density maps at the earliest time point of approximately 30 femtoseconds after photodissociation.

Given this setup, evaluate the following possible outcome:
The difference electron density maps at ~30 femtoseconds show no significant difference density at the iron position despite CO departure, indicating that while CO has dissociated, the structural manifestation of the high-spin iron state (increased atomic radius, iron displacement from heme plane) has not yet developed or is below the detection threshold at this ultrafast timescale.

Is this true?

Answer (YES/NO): NO